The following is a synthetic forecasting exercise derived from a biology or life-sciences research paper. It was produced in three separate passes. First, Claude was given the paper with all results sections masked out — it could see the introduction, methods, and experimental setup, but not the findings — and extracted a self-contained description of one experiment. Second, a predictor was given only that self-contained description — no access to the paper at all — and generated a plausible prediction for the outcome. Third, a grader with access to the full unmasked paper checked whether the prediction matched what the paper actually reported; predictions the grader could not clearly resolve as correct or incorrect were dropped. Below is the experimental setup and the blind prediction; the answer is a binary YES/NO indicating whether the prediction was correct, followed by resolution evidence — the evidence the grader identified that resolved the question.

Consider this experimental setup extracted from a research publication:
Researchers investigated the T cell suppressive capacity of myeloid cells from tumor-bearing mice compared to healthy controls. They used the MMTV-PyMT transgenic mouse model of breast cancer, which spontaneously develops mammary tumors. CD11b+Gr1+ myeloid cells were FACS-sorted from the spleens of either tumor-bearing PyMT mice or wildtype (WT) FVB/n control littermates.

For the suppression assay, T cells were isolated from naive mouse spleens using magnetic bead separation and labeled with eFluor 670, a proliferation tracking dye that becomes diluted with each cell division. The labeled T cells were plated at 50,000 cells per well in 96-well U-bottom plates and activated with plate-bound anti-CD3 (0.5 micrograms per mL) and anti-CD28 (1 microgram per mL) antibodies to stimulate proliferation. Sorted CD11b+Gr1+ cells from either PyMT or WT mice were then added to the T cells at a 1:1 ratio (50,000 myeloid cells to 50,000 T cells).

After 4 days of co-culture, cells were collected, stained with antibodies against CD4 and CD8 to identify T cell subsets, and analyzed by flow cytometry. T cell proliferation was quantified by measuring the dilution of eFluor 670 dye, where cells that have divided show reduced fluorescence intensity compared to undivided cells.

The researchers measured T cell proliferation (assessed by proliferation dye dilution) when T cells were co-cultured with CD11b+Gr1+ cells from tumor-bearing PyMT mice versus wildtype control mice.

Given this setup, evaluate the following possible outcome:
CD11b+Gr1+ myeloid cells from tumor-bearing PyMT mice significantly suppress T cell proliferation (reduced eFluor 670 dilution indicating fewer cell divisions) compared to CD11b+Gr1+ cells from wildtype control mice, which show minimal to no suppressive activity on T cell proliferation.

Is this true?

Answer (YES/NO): YES